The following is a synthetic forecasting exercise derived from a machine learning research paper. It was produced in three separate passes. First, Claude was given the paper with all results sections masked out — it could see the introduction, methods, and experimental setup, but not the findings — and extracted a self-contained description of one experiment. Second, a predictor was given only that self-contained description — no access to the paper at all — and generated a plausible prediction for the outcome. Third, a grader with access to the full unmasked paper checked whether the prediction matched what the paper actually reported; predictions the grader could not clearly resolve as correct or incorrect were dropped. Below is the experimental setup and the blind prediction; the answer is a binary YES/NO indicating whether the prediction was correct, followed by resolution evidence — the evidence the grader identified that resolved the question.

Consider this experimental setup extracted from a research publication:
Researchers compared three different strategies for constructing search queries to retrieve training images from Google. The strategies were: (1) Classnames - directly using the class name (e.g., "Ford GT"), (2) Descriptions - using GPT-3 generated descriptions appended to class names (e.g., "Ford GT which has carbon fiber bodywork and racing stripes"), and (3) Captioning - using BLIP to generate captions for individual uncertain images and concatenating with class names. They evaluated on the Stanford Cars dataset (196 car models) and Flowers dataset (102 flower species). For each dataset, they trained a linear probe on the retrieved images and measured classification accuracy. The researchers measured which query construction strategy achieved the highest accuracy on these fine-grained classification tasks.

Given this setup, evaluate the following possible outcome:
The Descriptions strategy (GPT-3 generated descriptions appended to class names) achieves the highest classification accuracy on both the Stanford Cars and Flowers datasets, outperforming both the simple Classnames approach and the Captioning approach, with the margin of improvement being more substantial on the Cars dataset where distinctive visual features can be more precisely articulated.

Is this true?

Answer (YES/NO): NO